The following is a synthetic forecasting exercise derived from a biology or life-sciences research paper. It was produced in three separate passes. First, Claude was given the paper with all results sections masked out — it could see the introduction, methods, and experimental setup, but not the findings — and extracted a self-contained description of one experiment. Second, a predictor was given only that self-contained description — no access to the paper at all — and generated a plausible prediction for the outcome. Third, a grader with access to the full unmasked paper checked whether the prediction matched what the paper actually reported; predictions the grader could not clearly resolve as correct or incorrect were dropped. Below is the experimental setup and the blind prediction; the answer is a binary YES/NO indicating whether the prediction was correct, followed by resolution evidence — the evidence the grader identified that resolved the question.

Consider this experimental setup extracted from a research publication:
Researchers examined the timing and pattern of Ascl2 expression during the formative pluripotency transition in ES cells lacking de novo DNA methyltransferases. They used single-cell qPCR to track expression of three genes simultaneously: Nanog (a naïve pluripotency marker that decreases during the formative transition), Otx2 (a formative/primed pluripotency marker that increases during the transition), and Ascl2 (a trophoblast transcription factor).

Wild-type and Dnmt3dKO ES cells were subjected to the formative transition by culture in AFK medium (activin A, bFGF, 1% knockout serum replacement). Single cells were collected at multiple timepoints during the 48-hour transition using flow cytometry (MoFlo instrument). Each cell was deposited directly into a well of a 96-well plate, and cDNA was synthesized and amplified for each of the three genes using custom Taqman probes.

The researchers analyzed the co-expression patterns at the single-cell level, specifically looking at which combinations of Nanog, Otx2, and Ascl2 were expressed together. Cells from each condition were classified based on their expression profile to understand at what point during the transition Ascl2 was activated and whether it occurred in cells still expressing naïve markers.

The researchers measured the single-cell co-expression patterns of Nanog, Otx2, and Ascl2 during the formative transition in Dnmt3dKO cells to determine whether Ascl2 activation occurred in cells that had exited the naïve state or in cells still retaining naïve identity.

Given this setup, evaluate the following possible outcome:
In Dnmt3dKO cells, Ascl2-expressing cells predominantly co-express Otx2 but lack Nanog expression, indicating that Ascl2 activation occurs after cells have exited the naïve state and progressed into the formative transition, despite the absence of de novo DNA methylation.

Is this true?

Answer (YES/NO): NO